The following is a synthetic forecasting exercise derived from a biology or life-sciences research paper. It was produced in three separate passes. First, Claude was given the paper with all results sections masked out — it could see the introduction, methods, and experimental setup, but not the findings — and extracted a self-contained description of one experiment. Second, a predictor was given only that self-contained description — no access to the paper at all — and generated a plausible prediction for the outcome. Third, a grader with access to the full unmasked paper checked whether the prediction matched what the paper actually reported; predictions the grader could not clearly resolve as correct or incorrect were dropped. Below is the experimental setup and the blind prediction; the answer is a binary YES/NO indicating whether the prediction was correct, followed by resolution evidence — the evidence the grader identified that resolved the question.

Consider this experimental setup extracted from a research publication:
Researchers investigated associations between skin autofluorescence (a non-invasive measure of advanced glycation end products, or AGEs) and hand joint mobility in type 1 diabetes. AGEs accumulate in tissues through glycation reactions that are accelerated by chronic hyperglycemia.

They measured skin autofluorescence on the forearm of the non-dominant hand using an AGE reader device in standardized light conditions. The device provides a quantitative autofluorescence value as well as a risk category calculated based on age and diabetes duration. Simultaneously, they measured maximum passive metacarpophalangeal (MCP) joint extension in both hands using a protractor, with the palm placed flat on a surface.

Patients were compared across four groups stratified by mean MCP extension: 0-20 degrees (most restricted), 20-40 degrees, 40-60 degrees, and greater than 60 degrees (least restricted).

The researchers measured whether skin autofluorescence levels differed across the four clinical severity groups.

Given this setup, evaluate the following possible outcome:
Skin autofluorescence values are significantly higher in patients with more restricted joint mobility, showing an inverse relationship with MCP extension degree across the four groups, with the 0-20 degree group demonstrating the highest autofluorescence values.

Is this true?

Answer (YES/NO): NO